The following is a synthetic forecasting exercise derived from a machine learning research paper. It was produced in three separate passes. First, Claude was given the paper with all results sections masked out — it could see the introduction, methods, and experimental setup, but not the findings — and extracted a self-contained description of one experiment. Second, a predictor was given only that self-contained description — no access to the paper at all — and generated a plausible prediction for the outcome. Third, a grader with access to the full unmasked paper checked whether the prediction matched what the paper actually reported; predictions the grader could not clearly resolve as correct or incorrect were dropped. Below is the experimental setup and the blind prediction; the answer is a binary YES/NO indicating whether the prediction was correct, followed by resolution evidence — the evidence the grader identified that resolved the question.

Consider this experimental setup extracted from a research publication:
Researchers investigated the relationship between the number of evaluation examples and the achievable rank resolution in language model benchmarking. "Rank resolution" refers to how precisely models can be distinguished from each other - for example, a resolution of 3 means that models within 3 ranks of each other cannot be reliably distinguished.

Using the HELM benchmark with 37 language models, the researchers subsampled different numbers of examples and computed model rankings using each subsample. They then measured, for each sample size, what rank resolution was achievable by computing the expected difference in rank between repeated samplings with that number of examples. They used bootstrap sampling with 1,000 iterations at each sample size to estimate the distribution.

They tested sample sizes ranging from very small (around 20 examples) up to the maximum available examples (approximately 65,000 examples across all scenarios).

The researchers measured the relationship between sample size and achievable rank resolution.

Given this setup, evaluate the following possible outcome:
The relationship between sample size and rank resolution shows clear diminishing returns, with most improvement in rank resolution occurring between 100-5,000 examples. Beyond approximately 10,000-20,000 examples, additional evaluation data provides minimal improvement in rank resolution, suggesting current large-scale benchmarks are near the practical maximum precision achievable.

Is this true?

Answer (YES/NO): NO